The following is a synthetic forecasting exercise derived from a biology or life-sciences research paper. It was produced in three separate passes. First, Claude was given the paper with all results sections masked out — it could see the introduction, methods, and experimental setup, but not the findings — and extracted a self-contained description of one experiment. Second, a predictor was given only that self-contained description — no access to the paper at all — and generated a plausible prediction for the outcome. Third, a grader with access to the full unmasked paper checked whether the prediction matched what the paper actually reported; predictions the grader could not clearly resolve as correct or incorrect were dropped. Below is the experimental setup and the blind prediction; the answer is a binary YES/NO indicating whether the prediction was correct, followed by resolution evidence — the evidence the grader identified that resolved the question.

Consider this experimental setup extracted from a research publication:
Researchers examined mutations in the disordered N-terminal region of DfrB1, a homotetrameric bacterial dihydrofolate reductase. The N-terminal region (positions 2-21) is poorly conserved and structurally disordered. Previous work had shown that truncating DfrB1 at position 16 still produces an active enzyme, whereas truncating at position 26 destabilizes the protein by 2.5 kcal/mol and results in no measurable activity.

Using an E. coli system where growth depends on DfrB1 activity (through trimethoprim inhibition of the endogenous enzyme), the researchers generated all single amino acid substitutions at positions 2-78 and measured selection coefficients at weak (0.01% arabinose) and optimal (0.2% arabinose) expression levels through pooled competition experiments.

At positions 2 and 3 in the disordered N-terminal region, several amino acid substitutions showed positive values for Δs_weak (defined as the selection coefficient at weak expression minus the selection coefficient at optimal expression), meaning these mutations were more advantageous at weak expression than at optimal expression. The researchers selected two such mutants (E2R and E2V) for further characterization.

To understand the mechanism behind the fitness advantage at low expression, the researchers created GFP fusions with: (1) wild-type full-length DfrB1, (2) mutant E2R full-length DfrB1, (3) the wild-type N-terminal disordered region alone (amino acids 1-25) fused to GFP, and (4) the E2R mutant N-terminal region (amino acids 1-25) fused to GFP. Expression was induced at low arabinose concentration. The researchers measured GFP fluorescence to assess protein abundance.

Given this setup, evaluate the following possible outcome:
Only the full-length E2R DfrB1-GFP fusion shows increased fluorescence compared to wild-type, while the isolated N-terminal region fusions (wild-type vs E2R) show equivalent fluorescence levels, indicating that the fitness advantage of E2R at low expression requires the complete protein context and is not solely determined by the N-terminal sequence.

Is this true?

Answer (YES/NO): NO